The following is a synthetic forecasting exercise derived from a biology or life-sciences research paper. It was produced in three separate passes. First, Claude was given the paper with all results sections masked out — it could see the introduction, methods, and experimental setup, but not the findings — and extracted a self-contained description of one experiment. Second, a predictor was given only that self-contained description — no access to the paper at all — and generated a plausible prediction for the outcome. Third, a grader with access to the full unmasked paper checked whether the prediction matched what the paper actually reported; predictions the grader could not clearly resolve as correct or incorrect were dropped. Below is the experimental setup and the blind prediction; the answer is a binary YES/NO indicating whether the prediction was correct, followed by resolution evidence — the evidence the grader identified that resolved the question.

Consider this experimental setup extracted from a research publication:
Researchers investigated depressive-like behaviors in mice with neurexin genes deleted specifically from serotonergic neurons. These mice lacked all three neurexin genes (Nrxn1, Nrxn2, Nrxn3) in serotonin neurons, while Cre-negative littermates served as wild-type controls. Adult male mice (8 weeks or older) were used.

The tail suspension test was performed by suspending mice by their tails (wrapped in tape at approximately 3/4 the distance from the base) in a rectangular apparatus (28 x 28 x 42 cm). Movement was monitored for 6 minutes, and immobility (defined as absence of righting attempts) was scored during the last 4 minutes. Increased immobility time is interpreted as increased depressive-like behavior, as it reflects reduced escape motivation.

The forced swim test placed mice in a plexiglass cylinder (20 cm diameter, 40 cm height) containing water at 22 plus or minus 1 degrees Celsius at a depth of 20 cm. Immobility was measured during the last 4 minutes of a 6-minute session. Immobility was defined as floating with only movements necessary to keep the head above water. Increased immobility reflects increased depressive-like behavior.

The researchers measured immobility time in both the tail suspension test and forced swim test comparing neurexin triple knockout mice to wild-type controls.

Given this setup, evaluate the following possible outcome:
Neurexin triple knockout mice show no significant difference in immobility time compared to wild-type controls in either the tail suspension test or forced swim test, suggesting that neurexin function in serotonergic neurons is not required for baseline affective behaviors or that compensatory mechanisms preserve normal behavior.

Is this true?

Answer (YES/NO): NO